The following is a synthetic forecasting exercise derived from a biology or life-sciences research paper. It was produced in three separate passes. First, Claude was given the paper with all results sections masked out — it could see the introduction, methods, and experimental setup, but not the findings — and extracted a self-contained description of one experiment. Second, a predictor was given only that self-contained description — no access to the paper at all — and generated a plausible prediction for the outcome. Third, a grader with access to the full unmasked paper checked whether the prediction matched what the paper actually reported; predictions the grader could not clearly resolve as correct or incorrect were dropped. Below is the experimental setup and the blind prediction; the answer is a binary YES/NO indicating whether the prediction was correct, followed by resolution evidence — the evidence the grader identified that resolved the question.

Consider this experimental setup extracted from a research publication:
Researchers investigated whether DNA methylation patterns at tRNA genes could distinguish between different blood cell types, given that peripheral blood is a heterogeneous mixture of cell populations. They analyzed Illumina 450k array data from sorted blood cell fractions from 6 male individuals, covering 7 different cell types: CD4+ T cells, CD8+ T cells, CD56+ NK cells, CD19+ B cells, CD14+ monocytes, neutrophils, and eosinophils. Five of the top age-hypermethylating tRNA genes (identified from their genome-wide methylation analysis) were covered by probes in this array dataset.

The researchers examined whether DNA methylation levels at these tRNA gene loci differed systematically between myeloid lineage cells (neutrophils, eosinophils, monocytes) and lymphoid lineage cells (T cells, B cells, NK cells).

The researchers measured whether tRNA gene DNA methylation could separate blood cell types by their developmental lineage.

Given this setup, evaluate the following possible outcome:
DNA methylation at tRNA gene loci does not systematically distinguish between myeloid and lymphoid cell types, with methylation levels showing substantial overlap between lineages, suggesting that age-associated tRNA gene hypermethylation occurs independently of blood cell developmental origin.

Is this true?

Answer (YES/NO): NO